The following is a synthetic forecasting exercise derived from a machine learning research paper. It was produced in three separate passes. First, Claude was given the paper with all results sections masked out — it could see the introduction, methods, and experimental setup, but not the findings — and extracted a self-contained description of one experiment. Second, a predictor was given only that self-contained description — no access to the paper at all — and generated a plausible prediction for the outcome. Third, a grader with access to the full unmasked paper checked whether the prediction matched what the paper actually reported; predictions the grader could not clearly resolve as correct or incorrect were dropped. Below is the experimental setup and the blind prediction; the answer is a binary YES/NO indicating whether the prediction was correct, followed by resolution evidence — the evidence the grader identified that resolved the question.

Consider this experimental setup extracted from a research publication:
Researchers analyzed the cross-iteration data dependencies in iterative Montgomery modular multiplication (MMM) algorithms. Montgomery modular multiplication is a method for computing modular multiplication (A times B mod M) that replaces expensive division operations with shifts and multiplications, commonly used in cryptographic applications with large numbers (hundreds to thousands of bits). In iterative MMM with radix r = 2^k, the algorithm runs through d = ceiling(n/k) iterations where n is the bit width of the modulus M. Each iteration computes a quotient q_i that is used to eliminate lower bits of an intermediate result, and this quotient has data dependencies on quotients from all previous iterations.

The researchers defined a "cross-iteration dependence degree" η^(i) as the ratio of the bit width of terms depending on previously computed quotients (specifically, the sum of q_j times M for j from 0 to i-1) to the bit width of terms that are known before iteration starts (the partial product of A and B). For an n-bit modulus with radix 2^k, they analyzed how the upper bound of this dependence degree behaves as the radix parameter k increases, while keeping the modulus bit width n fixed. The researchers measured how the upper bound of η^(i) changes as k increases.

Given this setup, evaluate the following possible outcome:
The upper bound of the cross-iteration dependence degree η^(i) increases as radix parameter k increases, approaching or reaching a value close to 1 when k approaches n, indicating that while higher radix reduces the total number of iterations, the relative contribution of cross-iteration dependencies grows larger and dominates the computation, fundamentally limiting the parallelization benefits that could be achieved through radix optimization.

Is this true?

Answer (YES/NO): NO